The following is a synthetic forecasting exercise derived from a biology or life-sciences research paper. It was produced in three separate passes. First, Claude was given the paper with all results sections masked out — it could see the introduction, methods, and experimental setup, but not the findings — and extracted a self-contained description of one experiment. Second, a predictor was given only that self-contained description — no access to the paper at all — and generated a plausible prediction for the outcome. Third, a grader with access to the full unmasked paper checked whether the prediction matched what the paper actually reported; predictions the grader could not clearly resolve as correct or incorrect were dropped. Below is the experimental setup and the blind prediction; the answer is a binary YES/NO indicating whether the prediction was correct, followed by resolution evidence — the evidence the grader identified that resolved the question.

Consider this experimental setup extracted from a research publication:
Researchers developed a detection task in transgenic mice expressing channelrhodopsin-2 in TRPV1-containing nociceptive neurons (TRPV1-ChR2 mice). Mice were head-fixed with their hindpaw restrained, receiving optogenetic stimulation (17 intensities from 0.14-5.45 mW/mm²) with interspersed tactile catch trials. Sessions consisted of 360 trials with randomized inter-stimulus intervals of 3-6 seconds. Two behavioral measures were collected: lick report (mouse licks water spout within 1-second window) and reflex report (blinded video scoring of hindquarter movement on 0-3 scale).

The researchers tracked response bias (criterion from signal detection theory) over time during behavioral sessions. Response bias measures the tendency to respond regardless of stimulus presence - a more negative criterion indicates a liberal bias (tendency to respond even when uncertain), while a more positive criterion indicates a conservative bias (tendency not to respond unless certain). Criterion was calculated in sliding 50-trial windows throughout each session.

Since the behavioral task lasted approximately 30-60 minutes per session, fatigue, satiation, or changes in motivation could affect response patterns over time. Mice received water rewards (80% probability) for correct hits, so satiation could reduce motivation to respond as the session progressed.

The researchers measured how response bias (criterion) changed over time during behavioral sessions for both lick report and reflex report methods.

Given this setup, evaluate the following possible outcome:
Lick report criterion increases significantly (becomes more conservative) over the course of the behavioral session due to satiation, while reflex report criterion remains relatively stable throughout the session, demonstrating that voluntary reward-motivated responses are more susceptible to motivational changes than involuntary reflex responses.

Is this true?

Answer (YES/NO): YES